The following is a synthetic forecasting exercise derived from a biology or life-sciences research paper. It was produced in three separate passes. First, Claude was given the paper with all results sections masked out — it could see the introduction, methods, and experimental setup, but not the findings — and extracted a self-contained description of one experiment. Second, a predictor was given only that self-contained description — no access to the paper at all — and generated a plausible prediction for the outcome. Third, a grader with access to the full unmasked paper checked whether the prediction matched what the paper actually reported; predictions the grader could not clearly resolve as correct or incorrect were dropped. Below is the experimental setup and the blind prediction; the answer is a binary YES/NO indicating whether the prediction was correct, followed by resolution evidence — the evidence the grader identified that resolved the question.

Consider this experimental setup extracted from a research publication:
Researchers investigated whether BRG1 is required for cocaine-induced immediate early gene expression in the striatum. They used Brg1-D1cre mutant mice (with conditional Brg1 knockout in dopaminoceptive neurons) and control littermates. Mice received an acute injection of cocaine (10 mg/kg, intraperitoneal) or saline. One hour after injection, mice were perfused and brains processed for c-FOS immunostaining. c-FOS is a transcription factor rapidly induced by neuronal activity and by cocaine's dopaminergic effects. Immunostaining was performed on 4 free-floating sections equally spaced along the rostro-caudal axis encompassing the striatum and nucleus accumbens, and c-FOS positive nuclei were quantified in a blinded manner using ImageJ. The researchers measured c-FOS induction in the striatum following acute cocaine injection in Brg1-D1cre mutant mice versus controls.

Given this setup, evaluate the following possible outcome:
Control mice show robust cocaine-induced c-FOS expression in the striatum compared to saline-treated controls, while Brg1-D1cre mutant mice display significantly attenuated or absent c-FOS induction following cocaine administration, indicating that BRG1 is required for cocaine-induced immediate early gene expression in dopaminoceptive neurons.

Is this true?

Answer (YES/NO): YES